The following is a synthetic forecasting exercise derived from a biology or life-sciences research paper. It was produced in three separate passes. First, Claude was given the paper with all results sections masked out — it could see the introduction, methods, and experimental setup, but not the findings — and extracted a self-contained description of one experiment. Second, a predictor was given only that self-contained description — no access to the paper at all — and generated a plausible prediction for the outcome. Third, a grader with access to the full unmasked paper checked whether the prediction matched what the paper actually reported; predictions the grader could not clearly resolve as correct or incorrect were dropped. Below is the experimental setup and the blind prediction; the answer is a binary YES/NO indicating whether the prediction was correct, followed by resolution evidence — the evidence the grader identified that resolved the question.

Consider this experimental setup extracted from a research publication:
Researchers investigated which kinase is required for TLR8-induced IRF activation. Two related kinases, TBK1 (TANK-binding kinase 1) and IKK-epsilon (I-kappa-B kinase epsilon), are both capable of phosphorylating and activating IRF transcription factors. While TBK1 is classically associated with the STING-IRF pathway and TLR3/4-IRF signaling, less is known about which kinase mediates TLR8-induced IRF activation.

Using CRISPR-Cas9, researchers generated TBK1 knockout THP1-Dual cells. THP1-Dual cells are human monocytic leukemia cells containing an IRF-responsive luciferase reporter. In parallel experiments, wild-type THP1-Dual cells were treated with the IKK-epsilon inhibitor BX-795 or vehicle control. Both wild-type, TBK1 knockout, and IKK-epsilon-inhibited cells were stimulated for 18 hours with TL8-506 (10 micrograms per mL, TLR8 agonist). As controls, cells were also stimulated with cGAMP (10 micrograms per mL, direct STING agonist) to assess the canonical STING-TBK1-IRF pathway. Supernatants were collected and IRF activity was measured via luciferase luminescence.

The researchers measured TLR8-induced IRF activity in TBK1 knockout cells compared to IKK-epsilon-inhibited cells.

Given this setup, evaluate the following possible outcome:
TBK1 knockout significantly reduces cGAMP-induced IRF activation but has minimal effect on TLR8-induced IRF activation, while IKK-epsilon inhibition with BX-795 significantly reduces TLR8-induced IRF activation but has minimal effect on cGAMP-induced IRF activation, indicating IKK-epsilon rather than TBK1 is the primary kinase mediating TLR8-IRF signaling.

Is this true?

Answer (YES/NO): YES